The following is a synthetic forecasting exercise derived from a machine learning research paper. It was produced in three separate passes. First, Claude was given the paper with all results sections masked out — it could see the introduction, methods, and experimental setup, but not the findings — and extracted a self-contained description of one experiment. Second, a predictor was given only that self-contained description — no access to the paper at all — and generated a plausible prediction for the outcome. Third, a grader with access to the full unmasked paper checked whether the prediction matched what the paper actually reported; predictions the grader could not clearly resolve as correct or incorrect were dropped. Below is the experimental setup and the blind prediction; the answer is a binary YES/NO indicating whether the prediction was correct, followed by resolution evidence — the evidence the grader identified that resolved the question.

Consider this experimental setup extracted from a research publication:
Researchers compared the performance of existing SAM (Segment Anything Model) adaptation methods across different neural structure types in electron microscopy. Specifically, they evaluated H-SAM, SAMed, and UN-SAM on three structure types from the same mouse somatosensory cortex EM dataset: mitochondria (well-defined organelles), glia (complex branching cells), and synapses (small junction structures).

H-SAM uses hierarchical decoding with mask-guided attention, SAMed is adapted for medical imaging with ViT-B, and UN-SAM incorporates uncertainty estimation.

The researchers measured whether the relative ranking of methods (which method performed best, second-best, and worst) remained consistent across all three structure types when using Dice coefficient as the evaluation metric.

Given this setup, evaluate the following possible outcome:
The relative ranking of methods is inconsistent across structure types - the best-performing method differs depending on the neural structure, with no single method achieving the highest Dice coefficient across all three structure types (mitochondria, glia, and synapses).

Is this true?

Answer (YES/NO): NO